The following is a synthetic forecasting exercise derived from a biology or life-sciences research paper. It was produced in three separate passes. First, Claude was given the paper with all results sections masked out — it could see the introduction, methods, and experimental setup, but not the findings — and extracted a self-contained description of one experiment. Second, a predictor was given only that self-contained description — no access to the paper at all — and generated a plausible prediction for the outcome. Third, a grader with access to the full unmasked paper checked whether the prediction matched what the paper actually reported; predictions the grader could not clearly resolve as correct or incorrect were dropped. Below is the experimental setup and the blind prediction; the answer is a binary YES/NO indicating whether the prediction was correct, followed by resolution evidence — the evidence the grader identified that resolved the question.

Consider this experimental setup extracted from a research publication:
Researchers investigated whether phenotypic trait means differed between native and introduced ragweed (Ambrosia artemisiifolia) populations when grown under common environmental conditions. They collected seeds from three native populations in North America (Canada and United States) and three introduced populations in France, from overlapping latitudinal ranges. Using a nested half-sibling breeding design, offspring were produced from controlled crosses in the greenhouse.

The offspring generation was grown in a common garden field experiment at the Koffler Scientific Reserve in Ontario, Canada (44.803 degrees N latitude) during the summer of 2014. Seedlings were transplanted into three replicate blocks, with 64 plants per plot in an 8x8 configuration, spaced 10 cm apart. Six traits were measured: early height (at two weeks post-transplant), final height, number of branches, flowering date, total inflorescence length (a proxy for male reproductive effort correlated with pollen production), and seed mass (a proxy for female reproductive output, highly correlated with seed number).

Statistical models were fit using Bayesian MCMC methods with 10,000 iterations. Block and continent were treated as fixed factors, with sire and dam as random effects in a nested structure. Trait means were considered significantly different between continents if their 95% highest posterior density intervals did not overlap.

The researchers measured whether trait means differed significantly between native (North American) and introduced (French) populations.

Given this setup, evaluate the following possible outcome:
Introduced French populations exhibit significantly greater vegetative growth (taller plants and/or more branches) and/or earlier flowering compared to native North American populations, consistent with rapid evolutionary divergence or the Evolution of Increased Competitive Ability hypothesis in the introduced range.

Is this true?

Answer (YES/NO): NO